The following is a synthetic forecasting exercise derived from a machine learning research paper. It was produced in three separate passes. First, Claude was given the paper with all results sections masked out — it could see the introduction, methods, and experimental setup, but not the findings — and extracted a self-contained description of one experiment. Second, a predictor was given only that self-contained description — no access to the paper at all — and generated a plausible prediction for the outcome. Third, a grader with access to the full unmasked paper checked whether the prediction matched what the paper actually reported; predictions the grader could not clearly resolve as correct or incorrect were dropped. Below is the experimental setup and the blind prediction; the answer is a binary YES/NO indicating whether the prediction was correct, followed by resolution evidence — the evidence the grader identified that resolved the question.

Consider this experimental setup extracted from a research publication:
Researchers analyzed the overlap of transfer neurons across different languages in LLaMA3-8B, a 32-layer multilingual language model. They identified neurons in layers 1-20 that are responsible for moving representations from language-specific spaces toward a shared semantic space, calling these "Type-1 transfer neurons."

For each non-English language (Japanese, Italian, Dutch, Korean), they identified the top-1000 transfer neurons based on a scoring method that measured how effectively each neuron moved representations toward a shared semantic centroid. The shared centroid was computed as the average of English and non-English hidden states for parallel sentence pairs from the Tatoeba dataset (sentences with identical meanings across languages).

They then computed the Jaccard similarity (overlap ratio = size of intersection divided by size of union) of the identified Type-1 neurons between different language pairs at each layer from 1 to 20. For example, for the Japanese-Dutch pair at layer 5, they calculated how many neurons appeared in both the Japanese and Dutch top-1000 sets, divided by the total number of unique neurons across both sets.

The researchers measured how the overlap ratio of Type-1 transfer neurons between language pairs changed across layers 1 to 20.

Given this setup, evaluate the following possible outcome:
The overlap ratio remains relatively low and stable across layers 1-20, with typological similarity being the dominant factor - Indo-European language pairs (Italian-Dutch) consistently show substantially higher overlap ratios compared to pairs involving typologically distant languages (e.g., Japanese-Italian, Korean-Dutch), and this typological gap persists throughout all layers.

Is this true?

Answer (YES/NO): NO